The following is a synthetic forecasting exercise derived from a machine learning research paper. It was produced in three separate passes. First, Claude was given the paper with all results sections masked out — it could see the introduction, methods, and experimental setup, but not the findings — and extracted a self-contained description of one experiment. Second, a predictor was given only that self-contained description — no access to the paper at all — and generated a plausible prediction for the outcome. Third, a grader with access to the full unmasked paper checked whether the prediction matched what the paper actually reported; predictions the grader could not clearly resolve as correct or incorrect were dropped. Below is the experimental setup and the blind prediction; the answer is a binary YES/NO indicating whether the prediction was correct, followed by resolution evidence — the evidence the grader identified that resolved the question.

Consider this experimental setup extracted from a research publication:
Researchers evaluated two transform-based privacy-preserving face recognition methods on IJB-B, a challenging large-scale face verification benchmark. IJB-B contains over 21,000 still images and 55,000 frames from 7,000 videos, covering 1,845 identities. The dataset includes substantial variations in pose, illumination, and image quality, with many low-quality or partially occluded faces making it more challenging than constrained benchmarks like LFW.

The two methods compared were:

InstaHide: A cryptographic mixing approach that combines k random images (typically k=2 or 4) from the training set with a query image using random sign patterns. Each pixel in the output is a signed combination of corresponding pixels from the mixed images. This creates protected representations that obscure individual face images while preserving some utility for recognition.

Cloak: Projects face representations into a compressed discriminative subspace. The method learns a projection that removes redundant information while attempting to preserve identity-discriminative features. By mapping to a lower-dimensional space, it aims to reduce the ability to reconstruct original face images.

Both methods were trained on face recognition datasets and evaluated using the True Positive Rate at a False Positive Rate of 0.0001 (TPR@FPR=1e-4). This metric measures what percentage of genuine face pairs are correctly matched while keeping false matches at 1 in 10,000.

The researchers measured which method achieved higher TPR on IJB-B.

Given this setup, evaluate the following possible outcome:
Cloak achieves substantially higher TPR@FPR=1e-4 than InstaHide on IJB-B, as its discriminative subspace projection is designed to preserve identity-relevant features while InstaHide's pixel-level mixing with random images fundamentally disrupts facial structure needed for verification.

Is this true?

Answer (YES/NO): NO